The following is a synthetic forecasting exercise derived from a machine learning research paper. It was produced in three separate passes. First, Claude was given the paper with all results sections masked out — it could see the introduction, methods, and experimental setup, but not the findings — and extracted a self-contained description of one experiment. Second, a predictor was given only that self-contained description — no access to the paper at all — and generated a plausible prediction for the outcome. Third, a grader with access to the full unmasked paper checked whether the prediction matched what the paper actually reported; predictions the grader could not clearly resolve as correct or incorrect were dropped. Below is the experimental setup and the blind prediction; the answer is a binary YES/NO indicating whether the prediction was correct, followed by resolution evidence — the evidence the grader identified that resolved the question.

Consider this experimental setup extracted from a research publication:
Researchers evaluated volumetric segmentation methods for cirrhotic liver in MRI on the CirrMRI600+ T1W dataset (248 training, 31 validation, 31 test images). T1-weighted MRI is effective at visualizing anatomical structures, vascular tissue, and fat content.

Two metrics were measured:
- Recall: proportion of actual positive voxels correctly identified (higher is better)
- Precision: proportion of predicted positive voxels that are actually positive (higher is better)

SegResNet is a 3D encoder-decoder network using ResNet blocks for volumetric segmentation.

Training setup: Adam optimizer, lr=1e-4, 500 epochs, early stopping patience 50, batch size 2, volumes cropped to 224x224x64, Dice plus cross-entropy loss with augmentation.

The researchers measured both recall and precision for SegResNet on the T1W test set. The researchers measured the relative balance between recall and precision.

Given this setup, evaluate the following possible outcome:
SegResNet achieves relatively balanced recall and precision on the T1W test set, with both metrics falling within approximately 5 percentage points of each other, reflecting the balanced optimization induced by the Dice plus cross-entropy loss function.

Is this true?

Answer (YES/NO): NO